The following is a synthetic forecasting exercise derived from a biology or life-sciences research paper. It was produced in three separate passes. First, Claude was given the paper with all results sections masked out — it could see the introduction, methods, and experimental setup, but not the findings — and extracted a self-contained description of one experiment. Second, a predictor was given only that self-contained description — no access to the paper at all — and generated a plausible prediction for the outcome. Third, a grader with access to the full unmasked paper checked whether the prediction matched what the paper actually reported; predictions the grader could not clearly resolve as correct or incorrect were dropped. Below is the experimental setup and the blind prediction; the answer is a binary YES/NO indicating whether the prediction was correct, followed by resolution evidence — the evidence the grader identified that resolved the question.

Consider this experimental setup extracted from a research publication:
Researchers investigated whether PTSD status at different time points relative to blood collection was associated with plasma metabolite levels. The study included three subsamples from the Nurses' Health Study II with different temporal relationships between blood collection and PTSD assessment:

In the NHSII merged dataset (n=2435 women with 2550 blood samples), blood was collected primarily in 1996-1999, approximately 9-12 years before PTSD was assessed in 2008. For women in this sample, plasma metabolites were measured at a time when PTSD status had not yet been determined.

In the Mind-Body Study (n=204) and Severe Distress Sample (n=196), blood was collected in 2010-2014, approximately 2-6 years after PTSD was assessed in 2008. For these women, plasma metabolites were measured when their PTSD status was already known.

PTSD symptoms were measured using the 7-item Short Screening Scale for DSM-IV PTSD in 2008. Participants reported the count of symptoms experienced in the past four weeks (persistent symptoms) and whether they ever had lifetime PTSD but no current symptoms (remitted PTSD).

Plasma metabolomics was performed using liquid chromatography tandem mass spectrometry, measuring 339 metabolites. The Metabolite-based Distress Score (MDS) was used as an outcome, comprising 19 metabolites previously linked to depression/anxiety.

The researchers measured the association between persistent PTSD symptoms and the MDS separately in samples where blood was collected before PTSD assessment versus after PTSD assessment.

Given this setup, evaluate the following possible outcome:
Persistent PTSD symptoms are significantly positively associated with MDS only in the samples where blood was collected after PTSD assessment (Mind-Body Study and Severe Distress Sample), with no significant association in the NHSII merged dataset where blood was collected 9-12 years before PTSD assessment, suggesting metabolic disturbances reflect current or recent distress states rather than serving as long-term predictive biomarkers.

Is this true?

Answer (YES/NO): NO